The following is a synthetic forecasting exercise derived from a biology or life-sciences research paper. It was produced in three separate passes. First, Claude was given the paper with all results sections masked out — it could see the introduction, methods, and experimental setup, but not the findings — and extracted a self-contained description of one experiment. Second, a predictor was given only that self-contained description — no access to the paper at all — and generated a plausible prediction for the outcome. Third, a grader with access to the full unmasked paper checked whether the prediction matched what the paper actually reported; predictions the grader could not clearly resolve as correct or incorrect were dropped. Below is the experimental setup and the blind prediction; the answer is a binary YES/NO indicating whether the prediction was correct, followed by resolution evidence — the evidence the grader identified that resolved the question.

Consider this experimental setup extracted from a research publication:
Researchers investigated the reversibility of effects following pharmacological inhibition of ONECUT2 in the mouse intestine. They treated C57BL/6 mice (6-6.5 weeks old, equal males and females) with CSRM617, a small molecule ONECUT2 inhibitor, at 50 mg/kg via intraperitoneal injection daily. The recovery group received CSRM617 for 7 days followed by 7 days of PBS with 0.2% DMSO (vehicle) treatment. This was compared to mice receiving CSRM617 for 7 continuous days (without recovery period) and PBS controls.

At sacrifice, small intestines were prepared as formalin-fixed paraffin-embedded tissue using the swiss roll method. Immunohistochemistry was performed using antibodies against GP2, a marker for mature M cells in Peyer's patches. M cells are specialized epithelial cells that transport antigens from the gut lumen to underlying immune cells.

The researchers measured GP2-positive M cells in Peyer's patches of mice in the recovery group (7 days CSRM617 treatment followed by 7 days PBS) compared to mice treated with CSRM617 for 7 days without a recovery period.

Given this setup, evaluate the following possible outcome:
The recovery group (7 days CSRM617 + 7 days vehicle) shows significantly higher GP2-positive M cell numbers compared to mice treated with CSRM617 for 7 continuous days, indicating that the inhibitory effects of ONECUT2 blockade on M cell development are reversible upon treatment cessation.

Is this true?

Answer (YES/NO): NO